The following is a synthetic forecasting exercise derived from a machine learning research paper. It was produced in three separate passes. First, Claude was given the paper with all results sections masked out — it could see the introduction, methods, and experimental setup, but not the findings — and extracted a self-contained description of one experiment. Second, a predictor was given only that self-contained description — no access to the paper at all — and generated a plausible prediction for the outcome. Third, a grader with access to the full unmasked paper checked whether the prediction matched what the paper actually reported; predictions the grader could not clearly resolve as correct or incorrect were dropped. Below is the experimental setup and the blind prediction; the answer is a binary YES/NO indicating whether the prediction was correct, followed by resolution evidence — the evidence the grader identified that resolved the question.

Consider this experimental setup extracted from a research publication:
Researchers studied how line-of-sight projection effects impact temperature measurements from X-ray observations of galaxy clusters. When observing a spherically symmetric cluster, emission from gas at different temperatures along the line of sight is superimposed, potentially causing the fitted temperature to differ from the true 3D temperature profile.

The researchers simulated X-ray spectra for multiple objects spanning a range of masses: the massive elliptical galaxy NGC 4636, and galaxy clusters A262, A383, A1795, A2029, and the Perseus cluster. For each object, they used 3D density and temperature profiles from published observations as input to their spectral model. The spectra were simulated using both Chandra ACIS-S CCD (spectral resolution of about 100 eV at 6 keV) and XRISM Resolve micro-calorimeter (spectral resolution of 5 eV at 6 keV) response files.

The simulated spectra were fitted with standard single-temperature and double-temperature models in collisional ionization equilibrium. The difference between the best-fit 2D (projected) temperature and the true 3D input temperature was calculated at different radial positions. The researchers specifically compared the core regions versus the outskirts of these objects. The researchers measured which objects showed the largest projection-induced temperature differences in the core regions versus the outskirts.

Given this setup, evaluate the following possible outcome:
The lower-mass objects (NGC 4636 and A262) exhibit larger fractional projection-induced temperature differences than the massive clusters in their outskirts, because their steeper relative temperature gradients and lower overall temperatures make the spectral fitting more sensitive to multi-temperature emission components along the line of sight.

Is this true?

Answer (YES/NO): NO